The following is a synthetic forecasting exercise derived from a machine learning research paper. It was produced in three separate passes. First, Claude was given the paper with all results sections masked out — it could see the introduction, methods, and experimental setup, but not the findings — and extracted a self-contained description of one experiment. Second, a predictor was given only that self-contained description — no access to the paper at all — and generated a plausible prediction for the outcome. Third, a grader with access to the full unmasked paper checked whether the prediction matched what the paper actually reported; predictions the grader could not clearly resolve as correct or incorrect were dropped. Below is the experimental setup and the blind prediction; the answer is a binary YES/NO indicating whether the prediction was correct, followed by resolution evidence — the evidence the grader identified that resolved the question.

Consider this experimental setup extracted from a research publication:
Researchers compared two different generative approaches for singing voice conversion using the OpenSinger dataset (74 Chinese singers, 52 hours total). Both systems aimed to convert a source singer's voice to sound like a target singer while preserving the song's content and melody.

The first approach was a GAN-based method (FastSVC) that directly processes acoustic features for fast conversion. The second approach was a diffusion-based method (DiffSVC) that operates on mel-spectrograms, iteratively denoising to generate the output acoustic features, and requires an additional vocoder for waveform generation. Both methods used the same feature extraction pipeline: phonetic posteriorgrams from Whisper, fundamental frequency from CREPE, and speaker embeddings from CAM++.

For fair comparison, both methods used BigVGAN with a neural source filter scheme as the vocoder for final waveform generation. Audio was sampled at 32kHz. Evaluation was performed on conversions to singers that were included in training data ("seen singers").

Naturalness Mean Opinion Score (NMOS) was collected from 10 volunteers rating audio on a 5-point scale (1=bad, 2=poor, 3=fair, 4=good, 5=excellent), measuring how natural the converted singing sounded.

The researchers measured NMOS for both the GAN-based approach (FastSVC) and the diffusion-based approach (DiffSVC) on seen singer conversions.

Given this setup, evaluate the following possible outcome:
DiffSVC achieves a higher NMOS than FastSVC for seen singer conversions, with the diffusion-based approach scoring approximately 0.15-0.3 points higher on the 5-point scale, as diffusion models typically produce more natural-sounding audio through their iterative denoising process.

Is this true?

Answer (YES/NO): NO